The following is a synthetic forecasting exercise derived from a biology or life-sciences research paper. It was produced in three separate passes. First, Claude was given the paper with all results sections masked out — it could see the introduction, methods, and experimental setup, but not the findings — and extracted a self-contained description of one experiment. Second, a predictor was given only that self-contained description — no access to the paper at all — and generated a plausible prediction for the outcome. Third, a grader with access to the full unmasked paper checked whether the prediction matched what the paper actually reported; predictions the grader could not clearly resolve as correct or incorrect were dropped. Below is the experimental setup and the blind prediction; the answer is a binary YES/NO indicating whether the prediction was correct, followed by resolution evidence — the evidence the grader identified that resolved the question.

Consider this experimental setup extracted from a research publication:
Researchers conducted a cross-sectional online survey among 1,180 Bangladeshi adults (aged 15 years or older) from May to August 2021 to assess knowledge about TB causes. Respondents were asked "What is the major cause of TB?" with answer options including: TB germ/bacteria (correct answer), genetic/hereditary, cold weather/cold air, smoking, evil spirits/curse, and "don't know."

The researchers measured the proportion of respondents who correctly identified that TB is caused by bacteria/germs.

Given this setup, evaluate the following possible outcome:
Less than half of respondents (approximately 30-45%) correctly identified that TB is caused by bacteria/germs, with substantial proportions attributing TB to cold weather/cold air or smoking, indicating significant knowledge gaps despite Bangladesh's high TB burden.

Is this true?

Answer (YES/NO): NO